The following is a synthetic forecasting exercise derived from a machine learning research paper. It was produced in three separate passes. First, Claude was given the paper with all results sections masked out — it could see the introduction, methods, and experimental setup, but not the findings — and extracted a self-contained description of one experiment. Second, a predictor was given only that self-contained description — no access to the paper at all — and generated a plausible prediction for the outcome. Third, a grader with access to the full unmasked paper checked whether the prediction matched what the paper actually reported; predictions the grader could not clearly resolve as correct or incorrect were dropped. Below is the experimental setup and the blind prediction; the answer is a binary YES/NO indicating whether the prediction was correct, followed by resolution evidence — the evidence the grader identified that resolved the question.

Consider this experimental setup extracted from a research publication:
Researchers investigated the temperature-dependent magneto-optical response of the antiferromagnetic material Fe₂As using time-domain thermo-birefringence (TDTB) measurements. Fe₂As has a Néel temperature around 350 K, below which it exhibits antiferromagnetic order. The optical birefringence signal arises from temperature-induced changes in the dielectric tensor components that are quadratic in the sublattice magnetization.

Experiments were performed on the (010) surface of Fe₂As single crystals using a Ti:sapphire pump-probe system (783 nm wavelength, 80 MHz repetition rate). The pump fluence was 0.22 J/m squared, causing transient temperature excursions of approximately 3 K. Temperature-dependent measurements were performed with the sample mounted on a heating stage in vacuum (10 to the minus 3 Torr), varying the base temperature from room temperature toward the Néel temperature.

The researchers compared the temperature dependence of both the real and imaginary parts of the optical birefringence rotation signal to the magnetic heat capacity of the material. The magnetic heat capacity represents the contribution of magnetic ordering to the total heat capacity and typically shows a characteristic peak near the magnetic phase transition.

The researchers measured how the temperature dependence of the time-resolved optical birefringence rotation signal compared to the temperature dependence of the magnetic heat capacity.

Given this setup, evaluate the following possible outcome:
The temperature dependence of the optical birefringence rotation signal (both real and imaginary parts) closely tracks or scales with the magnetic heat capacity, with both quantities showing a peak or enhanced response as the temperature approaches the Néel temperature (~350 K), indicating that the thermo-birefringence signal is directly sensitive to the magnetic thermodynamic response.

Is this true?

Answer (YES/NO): YES